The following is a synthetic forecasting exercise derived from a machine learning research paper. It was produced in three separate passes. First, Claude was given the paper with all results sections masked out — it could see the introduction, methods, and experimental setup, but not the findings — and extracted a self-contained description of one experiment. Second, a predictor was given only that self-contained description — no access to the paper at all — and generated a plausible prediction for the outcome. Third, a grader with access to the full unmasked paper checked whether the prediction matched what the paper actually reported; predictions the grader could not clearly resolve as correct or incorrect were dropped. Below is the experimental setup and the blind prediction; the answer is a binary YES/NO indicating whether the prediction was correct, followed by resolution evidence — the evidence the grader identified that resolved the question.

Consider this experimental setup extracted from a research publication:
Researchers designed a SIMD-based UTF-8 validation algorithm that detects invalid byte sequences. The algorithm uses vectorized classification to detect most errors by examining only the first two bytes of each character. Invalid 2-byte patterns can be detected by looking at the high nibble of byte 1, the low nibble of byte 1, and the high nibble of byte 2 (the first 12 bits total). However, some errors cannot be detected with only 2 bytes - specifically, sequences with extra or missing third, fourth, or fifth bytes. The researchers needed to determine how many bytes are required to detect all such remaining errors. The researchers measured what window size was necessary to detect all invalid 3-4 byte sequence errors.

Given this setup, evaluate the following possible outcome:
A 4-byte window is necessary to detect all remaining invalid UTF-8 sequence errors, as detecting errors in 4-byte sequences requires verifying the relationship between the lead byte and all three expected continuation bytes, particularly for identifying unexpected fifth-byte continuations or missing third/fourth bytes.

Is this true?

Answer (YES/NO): YES